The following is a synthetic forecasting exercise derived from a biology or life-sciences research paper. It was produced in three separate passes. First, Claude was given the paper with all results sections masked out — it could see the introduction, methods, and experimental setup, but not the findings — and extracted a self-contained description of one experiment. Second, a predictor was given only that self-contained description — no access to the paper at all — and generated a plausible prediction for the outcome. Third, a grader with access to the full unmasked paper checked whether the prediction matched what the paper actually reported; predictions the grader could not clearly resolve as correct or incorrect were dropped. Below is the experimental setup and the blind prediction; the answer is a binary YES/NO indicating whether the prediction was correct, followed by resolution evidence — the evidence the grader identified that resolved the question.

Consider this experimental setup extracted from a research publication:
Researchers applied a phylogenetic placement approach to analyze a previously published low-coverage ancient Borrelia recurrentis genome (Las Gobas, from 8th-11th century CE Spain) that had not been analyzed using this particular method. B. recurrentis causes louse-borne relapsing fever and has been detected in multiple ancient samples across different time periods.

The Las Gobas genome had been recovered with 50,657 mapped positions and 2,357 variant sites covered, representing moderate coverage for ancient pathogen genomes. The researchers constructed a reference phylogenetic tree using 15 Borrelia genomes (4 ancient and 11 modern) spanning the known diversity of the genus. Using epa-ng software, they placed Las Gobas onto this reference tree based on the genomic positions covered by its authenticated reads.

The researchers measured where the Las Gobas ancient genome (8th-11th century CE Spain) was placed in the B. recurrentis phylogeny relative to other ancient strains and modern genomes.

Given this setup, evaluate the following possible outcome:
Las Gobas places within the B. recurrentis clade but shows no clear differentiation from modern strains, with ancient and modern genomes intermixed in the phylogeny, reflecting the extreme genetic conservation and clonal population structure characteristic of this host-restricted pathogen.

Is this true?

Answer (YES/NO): NO